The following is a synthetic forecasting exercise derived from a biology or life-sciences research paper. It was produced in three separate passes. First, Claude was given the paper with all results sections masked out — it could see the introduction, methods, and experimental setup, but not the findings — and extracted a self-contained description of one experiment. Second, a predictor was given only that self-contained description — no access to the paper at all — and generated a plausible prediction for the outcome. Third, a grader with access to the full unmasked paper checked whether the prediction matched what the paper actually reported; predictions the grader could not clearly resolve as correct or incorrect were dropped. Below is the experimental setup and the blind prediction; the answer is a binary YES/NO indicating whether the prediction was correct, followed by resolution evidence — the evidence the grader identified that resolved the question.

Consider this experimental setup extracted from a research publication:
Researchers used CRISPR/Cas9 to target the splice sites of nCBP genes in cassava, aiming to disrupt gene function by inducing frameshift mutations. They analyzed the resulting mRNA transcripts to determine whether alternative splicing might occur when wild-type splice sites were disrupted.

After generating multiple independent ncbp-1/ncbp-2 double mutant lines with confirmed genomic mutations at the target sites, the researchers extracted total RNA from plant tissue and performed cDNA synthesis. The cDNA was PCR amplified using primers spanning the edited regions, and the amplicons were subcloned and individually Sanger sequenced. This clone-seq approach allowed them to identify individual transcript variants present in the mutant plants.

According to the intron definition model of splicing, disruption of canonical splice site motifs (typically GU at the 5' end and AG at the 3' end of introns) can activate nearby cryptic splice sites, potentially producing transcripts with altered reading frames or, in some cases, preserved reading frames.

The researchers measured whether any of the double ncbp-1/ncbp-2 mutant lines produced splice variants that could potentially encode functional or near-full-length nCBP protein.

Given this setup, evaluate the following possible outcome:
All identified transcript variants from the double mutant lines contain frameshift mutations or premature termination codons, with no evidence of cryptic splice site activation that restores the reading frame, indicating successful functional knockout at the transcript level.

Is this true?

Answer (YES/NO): NO